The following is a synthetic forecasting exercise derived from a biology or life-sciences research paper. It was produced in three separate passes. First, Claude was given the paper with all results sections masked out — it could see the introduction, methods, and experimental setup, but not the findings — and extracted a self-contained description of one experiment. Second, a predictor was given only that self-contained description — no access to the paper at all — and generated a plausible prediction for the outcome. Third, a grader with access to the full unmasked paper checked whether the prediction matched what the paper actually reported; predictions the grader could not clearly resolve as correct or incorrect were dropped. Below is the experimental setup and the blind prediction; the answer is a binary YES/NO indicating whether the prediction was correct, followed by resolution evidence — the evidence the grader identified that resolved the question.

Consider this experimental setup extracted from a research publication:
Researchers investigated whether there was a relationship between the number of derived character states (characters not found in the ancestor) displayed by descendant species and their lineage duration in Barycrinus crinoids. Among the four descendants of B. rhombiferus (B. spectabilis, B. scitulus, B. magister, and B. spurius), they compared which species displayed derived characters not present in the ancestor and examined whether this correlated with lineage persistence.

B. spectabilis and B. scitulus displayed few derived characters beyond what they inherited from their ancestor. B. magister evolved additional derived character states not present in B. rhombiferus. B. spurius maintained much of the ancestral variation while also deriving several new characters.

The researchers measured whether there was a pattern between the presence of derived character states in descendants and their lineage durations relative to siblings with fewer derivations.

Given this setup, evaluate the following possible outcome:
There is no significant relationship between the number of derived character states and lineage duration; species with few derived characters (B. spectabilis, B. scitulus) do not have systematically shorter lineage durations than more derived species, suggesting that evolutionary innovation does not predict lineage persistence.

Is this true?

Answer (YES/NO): NO